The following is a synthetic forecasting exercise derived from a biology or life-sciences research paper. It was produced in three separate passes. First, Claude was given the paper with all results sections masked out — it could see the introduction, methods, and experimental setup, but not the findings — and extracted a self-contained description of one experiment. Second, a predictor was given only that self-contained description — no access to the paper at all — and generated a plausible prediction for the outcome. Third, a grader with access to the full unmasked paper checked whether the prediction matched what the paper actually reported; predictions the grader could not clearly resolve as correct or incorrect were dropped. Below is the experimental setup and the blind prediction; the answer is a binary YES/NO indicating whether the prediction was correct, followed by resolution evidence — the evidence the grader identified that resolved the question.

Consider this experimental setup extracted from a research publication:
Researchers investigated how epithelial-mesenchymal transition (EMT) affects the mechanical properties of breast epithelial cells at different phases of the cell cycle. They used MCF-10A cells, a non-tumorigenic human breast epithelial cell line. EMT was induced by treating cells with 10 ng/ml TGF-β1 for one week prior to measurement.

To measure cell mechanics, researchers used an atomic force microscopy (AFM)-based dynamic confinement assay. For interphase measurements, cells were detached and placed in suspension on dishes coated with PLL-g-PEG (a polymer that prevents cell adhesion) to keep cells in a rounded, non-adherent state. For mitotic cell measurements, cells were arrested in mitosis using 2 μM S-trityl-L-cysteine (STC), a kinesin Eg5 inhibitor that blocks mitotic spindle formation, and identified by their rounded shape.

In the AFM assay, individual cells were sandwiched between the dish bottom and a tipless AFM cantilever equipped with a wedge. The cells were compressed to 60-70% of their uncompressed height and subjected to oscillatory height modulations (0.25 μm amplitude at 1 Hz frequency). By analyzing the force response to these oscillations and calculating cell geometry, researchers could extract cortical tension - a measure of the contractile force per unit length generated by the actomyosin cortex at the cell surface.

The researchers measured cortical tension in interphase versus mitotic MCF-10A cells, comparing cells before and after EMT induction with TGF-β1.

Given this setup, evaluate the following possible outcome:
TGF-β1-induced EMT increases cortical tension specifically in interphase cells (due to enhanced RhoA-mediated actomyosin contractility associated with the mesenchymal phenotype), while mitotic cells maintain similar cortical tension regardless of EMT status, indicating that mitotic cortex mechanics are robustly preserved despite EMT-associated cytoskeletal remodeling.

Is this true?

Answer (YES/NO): NO